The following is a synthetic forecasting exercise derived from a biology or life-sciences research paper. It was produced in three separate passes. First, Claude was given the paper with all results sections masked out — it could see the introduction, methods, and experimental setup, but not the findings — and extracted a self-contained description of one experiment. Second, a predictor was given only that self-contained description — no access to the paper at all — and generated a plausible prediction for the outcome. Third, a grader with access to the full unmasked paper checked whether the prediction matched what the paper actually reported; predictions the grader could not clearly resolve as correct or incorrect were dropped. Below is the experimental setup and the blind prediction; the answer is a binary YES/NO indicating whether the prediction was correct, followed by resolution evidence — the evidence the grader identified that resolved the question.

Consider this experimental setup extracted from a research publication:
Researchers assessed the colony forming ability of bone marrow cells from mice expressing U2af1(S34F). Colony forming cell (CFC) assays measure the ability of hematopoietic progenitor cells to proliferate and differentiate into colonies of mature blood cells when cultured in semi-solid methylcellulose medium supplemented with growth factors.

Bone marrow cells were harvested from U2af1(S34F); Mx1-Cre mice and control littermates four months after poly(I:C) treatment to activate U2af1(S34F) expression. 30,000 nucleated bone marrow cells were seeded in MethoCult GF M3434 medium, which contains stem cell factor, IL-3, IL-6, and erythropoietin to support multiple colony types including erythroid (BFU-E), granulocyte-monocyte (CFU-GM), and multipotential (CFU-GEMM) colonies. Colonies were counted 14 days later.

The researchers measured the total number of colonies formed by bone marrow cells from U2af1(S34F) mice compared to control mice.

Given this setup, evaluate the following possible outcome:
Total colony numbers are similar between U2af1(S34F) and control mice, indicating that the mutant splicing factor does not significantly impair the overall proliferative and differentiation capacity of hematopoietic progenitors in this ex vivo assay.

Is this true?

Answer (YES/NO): NO